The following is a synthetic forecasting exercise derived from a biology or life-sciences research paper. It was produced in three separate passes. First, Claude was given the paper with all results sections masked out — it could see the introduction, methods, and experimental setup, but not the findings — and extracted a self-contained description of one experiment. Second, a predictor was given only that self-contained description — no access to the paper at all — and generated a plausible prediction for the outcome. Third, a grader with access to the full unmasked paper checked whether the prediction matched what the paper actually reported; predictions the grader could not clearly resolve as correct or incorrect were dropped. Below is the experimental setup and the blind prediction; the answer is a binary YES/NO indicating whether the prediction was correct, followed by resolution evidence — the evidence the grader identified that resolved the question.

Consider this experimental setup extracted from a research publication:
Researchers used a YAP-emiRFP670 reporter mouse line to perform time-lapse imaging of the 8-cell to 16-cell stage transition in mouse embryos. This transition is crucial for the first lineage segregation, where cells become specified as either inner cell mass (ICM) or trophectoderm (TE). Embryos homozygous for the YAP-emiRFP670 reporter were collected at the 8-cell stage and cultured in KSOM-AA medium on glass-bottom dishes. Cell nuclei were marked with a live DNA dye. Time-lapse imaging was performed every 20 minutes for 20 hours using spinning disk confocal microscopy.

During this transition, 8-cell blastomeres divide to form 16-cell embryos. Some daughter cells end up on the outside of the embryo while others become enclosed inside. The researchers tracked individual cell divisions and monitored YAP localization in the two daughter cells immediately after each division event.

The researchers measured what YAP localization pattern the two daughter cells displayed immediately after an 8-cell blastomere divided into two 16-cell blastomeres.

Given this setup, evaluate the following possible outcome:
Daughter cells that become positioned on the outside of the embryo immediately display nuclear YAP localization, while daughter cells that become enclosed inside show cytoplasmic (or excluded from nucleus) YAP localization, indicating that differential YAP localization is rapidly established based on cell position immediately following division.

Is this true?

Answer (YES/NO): NO